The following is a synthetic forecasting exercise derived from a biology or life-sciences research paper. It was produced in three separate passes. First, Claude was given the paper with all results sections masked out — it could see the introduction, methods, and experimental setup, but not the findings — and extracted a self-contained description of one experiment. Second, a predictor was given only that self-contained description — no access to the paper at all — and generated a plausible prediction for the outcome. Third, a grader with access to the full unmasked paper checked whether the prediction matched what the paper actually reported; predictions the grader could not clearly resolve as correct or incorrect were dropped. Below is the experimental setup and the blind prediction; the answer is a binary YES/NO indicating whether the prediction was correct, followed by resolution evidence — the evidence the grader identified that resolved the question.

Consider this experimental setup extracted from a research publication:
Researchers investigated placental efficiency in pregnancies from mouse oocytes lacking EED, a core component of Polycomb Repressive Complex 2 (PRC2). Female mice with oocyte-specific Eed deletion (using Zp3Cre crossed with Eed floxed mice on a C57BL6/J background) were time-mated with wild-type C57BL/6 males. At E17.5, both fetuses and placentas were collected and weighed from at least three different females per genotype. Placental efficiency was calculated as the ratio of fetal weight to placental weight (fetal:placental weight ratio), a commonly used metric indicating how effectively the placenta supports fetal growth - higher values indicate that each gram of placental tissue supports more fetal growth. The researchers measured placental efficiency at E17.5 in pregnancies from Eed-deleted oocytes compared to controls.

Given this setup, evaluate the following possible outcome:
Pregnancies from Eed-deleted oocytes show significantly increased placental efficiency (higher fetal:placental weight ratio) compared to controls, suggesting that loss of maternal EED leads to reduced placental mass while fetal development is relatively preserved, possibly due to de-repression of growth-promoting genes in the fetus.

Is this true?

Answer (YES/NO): NO